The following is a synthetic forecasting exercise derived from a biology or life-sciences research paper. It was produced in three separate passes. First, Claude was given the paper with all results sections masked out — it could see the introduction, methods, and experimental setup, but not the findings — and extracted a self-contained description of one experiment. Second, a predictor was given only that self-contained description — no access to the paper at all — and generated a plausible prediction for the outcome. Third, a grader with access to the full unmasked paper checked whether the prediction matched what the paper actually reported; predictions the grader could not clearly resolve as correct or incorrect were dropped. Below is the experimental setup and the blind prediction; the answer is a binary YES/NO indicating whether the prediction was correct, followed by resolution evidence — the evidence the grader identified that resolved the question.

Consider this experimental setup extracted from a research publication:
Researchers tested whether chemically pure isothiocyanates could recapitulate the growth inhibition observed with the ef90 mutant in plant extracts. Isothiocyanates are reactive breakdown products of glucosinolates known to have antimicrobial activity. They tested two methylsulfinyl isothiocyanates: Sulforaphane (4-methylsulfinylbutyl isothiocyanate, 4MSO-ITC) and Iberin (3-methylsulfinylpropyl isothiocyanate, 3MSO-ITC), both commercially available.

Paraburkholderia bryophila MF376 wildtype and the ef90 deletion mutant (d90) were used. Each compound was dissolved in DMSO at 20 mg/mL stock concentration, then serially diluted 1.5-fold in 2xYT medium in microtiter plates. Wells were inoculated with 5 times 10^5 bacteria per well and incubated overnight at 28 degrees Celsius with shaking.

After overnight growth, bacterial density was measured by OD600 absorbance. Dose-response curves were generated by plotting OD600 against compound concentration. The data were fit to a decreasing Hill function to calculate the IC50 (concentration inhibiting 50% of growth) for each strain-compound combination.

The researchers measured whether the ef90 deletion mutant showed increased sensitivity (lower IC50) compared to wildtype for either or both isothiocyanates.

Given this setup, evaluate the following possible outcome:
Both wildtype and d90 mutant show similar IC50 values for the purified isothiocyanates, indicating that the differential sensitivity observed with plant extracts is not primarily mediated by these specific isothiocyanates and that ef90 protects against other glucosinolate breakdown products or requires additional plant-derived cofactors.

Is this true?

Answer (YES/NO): NO